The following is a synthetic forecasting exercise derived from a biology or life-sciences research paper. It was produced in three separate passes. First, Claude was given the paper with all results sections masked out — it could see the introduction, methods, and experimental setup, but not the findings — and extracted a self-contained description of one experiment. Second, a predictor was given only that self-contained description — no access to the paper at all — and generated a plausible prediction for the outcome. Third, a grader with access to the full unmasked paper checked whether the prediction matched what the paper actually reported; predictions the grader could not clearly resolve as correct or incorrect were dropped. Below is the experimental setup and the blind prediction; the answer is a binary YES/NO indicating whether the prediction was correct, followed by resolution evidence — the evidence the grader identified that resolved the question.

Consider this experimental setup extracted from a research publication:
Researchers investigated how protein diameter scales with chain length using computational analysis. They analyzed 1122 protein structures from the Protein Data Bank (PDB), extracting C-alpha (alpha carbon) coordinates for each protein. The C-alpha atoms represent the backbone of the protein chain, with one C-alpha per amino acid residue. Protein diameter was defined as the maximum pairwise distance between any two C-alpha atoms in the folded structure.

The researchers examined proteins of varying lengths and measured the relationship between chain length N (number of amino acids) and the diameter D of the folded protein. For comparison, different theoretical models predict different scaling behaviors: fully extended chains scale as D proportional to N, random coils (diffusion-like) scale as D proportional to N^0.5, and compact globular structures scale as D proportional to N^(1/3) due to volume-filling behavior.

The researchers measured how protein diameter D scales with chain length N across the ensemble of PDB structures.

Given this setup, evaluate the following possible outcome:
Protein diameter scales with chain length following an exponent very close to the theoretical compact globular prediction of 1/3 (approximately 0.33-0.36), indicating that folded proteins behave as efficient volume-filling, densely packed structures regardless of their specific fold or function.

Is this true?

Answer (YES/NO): NO